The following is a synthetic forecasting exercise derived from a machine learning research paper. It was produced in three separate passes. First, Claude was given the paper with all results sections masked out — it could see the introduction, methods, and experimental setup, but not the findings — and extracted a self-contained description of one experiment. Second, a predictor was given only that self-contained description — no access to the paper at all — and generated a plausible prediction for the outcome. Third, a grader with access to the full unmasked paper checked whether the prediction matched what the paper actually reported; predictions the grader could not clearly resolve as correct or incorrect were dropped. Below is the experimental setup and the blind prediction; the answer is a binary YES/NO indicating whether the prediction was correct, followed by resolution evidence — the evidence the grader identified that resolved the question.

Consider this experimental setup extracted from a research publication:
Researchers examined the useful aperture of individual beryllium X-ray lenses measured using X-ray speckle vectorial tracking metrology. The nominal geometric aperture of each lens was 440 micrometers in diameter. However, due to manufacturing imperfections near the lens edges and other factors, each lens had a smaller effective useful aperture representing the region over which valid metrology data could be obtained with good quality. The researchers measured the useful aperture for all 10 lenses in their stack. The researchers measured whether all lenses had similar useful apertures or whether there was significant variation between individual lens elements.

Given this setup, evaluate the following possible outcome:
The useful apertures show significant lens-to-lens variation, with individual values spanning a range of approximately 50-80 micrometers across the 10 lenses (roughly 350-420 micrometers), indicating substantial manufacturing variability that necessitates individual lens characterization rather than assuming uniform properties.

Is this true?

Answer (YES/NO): NO